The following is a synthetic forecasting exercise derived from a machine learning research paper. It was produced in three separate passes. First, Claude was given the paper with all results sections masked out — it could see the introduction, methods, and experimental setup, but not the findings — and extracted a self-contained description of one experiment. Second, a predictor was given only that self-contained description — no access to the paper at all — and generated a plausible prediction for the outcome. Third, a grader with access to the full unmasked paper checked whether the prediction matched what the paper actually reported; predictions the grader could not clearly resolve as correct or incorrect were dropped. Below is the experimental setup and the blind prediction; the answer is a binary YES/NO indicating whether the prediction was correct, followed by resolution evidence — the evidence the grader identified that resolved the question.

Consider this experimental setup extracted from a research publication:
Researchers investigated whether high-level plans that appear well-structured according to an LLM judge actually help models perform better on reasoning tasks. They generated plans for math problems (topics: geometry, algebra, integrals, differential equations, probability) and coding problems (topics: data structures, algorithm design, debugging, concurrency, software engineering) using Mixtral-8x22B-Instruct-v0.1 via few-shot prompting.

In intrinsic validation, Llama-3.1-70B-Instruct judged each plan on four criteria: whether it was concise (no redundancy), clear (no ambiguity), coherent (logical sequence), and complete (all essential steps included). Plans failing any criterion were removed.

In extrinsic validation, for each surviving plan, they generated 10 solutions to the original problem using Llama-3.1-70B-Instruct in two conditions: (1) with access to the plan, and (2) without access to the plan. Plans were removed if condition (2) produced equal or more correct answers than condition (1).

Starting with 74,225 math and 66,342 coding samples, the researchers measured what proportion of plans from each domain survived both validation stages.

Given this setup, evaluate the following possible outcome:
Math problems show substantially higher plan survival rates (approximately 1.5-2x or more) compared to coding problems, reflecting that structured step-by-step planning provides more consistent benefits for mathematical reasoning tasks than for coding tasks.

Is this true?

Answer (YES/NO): NO